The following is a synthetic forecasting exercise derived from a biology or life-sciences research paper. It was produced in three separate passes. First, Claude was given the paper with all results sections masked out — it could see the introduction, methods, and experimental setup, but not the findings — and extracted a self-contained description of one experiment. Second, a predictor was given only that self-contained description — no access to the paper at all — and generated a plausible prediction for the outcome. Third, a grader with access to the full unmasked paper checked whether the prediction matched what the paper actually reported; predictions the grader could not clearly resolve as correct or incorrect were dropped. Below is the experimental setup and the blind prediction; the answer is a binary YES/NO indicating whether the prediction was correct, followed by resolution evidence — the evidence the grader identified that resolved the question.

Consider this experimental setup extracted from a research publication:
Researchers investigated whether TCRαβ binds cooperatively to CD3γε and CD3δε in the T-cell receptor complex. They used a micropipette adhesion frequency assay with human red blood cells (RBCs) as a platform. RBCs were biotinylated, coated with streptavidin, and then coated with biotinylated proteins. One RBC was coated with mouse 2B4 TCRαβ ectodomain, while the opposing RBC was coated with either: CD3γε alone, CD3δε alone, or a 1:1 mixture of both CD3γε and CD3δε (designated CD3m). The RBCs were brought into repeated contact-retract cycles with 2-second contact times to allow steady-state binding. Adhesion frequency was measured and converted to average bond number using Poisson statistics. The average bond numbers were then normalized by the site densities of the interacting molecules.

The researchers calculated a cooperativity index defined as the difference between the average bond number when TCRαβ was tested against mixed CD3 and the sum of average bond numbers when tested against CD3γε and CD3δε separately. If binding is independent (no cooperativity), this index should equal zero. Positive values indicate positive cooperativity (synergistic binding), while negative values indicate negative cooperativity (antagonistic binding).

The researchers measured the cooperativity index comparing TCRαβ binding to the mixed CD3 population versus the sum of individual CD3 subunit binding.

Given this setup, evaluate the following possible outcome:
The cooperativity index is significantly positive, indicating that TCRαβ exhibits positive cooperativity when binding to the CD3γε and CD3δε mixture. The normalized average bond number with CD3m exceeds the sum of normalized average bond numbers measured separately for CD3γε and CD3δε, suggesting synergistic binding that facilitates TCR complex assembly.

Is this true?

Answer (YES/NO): YES